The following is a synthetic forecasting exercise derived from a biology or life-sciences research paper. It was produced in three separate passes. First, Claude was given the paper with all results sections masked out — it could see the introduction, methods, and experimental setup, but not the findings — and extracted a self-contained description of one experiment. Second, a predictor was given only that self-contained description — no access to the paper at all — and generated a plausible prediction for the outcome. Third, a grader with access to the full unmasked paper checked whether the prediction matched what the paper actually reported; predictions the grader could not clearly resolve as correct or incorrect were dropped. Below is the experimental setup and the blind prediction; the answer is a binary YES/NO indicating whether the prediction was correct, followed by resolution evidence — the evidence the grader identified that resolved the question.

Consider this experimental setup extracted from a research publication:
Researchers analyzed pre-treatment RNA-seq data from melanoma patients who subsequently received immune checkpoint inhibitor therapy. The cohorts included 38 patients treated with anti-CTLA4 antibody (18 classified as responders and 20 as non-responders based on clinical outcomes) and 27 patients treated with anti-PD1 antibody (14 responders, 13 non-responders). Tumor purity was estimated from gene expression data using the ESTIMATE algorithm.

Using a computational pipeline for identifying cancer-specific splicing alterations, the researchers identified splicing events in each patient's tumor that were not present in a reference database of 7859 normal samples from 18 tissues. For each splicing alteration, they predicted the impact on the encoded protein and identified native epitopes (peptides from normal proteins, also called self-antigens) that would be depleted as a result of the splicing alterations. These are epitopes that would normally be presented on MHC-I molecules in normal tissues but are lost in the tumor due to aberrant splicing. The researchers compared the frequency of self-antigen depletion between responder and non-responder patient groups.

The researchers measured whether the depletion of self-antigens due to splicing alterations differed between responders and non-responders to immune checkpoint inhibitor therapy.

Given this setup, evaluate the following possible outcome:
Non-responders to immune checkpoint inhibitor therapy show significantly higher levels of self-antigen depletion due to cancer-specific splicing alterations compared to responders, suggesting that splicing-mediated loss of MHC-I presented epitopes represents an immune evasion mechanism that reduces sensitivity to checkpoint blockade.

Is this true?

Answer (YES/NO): NO